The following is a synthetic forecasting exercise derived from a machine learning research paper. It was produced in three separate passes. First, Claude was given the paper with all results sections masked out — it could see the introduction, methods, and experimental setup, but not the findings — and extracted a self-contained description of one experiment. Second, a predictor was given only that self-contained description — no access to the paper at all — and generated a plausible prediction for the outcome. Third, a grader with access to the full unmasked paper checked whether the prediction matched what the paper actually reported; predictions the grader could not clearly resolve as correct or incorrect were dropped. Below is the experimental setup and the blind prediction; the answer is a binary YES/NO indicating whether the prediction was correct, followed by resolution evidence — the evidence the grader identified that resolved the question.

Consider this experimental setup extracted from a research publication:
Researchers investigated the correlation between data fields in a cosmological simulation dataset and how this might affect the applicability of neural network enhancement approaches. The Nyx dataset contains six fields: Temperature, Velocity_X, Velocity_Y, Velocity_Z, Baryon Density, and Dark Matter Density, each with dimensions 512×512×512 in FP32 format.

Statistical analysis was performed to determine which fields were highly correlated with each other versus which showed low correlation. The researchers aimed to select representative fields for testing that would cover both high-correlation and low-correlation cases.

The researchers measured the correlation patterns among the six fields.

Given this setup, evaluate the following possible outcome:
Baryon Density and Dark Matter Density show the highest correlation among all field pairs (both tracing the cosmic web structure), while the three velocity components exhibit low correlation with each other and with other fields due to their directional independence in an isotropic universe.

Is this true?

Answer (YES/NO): NO